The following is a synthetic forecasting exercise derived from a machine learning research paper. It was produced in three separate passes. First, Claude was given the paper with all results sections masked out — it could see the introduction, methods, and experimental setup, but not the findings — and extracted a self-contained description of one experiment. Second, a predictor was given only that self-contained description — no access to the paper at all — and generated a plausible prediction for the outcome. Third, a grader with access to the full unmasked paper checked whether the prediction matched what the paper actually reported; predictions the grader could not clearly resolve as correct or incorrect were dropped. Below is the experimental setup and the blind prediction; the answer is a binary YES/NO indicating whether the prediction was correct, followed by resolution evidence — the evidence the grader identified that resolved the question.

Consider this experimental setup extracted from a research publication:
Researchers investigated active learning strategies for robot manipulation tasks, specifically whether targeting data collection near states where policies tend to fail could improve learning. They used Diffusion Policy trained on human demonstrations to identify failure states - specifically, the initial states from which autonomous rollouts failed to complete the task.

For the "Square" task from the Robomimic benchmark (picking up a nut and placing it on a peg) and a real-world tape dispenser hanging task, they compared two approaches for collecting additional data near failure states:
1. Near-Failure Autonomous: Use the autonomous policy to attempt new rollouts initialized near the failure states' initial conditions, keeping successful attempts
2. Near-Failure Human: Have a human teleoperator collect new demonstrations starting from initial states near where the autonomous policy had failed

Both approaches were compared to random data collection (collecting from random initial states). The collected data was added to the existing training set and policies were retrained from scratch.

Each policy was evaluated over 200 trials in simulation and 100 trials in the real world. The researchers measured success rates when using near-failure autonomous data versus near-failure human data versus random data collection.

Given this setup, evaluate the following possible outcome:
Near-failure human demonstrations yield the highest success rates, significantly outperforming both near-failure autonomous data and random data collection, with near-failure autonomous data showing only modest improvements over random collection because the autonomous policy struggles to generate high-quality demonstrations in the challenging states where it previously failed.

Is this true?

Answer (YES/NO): NO